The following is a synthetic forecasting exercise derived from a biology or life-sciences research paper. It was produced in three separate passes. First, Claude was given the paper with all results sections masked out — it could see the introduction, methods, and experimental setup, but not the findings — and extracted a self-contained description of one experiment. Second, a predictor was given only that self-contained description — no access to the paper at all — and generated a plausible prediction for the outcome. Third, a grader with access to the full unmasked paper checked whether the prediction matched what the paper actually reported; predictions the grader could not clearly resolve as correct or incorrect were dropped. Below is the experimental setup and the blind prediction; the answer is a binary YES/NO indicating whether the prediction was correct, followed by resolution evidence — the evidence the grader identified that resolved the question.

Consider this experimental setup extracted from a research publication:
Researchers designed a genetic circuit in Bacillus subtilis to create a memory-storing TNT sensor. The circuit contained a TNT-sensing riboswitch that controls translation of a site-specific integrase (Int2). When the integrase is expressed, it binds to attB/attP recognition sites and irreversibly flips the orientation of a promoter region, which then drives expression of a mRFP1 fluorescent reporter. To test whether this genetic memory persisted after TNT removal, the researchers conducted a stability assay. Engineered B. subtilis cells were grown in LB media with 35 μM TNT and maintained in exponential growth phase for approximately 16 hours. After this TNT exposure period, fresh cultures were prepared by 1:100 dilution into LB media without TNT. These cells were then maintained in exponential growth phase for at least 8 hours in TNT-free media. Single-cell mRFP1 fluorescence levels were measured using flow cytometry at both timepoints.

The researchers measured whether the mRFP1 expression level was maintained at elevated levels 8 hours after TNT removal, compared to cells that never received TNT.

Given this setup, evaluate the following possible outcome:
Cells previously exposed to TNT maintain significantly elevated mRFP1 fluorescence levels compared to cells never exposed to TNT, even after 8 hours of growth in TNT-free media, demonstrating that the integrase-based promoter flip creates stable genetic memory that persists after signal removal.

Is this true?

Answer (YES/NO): YES